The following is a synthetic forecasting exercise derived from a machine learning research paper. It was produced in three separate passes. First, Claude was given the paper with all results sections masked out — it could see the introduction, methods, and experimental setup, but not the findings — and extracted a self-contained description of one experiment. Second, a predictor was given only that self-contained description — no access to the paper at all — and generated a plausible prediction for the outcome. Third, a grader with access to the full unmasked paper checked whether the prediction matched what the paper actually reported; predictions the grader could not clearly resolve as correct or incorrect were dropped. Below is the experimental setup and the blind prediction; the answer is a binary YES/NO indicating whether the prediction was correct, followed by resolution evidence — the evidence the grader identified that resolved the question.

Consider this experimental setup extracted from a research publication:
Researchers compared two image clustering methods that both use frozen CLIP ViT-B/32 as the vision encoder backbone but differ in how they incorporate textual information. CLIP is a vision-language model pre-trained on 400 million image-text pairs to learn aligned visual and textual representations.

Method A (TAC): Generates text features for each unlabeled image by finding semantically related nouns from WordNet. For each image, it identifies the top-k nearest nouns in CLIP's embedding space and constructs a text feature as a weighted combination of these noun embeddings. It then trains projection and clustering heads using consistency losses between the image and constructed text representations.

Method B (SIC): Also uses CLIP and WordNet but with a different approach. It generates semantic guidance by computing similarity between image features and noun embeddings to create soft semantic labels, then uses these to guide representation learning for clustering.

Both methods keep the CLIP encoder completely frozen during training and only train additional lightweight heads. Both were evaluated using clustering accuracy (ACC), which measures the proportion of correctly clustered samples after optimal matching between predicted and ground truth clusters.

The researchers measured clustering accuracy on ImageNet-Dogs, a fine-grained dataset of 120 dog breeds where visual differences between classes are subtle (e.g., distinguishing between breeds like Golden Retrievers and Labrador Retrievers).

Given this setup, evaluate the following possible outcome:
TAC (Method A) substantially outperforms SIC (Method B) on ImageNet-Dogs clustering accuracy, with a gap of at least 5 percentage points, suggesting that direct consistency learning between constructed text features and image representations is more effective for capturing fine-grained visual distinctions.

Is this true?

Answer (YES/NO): YES